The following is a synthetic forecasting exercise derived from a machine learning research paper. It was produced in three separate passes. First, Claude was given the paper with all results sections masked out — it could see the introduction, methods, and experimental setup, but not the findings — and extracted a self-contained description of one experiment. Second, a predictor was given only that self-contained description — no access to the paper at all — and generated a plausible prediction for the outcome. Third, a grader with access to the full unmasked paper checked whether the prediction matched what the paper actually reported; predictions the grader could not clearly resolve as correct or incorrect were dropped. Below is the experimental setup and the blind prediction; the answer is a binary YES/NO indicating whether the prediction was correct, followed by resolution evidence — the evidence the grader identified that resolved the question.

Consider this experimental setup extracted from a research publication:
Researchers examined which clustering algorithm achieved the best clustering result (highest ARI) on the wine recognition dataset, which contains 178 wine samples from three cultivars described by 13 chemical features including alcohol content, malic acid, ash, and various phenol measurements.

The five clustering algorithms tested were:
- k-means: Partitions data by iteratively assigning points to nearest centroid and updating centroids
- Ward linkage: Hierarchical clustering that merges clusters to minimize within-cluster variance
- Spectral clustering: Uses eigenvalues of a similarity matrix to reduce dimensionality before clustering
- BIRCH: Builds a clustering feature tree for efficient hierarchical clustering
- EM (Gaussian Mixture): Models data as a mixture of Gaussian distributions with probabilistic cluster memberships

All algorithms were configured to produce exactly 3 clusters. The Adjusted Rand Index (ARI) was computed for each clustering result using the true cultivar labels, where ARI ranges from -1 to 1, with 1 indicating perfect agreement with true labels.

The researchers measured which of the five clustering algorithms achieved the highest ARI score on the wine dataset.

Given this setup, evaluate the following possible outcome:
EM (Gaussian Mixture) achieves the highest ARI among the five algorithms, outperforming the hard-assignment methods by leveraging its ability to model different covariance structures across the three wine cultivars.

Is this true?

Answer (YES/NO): NO